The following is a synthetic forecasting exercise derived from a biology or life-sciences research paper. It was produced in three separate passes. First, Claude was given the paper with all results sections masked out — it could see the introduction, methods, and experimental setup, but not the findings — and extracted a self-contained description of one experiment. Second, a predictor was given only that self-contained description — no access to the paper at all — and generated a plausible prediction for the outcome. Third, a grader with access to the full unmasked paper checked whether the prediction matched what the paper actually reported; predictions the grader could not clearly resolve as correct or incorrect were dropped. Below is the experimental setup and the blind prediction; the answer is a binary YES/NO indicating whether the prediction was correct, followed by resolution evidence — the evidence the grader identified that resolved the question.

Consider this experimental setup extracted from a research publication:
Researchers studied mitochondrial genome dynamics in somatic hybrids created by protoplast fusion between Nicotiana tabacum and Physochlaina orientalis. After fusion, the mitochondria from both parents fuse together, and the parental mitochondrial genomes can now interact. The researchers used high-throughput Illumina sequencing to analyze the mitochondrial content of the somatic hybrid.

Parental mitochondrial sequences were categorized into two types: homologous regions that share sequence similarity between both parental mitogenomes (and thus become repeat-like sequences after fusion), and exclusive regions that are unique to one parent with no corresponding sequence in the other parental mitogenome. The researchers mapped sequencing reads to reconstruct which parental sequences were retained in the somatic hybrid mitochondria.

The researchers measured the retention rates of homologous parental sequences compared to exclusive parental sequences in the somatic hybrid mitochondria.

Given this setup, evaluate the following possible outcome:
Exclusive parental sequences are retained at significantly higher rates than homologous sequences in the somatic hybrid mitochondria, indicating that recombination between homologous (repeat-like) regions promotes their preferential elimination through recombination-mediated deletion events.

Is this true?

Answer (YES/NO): YES